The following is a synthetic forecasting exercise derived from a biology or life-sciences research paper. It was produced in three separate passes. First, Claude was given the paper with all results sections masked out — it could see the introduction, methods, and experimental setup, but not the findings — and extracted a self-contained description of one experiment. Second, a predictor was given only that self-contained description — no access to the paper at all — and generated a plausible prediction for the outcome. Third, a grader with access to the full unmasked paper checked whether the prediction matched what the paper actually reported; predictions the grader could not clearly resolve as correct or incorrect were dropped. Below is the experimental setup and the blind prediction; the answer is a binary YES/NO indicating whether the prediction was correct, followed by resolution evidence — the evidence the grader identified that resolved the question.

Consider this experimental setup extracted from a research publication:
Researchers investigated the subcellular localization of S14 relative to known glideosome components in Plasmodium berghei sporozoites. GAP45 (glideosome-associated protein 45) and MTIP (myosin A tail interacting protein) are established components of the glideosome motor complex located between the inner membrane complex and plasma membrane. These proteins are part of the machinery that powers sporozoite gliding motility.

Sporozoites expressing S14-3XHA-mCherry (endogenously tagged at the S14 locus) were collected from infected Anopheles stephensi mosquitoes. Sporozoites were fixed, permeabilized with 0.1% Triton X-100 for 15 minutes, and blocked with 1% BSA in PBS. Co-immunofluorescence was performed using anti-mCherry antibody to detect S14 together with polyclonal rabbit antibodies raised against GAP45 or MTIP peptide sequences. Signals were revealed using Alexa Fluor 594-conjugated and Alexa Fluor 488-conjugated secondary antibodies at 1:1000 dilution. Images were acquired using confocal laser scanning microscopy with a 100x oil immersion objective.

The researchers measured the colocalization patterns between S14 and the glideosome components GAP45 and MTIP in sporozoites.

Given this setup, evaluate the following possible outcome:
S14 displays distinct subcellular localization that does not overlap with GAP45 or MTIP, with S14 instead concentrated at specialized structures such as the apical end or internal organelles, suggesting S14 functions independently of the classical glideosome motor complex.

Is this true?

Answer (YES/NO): NO